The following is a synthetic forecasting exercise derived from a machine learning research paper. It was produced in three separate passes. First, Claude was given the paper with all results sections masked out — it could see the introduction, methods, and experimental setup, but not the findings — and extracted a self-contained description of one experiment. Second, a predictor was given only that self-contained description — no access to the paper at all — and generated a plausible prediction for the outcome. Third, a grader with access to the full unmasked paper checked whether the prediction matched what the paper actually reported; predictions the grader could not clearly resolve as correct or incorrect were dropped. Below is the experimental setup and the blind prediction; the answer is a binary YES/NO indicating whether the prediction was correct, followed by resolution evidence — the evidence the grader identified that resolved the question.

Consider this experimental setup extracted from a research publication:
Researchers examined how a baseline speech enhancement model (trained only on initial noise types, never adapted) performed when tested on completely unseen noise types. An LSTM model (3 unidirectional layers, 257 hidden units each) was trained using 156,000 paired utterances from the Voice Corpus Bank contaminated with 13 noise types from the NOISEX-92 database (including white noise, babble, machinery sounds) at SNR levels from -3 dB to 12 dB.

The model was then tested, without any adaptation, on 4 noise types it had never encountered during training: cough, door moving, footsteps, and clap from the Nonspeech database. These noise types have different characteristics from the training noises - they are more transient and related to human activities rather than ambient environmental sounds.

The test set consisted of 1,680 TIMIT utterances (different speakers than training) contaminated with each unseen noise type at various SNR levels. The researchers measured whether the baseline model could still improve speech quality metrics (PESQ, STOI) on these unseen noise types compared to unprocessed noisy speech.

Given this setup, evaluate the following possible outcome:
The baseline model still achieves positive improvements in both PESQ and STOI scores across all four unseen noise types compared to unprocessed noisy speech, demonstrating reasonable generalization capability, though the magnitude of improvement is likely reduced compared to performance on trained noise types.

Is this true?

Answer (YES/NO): YES